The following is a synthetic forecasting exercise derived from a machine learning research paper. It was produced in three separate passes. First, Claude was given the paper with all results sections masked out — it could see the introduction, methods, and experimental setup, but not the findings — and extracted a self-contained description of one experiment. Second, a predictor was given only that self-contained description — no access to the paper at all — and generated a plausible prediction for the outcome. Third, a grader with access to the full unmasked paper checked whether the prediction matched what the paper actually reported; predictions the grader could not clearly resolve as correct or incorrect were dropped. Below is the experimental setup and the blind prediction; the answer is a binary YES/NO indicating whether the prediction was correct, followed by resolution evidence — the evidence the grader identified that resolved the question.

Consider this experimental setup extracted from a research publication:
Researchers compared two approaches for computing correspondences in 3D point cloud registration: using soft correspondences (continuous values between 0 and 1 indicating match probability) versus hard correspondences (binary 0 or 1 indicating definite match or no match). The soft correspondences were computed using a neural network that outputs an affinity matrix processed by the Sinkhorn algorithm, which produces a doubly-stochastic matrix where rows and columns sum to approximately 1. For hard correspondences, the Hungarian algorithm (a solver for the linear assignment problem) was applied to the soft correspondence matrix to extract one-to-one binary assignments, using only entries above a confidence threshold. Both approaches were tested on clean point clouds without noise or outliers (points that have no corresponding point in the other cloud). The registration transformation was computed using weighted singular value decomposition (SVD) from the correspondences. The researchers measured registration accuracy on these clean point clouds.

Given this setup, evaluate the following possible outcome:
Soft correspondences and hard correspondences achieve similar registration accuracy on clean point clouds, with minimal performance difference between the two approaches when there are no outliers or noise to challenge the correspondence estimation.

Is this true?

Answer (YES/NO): NO